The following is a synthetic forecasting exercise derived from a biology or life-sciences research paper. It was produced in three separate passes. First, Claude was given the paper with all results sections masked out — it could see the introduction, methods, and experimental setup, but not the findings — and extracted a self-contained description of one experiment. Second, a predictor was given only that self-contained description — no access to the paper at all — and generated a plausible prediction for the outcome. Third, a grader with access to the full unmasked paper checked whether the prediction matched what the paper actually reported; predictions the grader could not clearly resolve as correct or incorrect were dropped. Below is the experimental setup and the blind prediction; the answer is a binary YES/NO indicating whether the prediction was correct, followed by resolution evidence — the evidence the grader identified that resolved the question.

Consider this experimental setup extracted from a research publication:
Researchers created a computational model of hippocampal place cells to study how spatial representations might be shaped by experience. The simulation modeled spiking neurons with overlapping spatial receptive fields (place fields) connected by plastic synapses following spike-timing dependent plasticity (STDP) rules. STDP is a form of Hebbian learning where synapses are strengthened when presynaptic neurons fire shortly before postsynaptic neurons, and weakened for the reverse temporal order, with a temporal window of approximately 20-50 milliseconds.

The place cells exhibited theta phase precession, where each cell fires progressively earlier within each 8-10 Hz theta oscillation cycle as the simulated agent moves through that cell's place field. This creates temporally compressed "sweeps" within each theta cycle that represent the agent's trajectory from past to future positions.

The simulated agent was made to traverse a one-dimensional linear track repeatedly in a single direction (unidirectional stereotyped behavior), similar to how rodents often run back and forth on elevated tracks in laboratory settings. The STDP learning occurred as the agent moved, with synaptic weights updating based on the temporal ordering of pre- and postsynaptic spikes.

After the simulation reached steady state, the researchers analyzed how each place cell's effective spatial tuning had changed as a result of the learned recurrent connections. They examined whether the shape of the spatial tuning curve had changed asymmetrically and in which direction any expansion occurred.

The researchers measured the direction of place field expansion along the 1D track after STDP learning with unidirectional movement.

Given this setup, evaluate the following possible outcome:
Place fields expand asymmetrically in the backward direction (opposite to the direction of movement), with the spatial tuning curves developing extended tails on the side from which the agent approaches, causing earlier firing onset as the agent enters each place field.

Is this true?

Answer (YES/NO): YES